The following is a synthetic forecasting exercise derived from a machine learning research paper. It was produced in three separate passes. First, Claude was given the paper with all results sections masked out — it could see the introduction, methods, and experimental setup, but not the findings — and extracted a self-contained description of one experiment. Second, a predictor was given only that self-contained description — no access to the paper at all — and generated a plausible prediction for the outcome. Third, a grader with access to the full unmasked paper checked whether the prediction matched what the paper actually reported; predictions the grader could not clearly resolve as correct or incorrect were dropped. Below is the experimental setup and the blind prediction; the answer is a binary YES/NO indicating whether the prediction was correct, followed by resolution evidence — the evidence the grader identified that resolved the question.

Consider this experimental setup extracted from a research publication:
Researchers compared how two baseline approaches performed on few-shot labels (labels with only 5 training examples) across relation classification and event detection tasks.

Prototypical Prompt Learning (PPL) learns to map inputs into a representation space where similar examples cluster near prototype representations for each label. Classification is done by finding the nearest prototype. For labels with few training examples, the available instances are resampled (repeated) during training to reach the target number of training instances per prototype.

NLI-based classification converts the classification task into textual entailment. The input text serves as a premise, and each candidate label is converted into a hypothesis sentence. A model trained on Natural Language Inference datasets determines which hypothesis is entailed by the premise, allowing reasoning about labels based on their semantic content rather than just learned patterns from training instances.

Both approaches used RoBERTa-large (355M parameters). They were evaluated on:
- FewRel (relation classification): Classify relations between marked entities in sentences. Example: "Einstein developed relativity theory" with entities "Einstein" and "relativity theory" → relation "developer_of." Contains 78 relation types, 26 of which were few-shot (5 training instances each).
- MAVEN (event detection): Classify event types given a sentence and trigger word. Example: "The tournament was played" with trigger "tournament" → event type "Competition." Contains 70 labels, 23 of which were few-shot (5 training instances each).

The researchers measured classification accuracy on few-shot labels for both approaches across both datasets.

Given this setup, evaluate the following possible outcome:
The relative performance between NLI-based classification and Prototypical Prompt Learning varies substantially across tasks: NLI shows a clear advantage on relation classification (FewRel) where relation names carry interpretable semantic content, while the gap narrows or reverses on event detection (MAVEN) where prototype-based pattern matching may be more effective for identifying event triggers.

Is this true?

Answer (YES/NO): NO